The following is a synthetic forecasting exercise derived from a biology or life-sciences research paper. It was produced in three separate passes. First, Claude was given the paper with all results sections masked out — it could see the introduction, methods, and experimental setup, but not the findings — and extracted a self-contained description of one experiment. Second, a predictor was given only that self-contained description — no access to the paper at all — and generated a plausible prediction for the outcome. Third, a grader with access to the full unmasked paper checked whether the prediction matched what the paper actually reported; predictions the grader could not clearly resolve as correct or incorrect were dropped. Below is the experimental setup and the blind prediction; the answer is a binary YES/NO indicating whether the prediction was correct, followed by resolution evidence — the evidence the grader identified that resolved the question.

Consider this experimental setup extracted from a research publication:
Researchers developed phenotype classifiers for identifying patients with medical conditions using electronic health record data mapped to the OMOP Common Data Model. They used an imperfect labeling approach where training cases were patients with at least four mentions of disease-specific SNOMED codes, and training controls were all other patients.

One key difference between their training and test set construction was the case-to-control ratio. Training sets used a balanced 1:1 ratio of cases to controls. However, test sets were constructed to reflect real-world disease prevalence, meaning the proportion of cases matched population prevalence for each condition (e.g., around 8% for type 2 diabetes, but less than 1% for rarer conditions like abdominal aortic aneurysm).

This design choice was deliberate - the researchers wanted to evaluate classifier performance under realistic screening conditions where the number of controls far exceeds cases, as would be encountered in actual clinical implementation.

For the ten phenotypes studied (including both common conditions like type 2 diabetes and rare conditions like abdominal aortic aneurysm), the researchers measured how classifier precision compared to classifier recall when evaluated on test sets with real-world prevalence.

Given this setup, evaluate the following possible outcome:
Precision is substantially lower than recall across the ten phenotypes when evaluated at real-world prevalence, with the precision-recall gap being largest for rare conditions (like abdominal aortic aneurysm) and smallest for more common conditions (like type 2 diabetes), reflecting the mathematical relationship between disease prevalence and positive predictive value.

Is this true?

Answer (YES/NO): NO